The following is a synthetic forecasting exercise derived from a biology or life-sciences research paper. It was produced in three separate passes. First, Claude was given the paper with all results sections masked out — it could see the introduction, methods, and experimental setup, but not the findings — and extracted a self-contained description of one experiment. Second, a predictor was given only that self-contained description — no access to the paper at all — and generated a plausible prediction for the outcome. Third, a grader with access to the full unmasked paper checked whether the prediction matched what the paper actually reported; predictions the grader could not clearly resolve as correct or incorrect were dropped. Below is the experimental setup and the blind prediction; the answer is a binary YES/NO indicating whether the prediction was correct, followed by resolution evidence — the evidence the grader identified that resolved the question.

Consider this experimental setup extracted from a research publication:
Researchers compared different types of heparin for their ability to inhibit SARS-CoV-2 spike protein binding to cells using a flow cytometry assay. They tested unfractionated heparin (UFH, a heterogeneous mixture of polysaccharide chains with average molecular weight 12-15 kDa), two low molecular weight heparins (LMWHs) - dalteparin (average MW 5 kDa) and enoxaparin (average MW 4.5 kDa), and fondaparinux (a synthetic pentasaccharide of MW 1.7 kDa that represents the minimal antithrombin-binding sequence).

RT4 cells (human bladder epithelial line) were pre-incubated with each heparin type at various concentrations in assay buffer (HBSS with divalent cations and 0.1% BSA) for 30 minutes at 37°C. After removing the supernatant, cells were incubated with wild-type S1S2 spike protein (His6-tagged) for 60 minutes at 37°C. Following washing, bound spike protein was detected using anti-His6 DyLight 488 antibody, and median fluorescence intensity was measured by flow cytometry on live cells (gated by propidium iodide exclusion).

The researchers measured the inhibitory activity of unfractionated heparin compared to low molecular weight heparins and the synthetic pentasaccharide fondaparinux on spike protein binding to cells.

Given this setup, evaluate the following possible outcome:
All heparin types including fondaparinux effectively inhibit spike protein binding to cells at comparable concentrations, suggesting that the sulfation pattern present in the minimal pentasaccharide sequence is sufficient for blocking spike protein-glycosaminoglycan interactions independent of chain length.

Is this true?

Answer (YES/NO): NO